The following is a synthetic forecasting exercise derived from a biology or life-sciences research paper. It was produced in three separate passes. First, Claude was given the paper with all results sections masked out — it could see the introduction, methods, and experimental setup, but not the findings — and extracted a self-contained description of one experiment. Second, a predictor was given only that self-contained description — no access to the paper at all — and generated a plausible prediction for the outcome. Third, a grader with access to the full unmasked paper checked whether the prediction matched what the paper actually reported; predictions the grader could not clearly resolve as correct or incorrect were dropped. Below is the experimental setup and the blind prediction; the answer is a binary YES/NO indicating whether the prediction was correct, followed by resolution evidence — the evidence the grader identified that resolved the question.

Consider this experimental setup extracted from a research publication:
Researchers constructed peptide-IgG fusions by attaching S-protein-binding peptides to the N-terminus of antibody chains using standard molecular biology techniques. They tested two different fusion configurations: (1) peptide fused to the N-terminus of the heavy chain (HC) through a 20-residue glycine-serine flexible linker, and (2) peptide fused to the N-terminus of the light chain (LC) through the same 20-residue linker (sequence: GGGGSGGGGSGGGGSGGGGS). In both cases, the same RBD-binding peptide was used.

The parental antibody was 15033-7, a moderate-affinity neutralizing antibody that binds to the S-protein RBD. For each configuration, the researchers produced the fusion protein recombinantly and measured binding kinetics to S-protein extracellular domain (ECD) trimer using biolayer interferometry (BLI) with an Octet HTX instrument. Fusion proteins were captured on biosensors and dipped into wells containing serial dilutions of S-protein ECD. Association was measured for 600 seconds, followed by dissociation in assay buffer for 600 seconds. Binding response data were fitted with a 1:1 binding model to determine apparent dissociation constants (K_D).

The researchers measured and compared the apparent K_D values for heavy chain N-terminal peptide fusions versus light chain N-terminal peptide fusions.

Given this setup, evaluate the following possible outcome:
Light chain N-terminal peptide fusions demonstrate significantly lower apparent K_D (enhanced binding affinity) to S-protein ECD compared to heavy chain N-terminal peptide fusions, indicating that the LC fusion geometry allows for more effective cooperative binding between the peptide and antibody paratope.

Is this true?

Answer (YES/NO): NO